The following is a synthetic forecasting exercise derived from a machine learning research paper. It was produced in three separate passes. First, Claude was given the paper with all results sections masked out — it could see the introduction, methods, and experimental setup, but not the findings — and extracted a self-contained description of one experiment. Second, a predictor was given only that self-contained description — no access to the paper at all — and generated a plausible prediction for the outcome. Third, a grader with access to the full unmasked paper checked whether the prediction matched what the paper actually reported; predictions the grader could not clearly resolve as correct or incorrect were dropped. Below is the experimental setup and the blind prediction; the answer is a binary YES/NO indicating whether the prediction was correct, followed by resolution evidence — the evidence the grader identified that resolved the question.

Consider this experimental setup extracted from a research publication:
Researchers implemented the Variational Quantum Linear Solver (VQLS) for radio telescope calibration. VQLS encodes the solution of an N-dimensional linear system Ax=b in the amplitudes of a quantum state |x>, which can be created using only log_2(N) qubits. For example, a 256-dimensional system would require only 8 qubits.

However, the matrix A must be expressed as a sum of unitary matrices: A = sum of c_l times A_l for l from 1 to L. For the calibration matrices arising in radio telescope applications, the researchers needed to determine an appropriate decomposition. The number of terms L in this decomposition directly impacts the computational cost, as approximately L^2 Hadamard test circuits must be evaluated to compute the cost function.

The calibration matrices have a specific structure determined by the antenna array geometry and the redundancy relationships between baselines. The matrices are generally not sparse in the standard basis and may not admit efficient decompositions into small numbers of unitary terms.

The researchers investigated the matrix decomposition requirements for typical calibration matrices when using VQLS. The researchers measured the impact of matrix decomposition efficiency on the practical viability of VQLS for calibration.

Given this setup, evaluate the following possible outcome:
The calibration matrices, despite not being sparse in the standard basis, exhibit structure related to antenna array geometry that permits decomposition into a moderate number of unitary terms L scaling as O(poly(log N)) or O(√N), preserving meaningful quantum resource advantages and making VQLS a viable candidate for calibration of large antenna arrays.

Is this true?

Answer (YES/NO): NO